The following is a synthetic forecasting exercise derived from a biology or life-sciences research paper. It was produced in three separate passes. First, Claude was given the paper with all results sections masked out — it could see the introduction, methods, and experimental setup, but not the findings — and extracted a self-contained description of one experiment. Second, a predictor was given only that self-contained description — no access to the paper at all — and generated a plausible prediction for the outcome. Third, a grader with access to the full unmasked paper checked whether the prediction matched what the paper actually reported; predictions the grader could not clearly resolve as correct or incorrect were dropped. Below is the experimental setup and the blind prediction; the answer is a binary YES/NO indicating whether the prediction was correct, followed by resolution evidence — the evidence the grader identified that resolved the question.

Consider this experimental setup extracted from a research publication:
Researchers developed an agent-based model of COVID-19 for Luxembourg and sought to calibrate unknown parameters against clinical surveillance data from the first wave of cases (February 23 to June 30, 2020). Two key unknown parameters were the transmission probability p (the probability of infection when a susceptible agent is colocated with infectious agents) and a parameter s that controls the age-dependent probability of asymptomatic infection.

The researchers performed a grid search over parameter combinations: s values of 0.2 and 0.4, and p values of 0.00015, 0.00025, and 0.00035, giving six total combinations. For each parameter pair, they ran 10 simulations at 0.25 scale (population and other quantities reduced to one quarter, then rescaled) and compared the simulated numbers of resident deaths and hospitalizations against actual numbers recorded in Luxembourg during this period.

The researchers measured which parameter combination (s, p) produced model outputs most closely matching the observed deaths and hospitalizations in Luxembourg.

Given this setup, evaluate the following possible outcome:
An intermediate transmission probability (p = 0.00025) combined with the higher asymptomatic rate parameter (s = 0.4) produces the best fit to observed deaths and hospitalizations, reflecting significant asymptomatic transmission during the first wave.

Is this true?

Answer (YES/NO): NO